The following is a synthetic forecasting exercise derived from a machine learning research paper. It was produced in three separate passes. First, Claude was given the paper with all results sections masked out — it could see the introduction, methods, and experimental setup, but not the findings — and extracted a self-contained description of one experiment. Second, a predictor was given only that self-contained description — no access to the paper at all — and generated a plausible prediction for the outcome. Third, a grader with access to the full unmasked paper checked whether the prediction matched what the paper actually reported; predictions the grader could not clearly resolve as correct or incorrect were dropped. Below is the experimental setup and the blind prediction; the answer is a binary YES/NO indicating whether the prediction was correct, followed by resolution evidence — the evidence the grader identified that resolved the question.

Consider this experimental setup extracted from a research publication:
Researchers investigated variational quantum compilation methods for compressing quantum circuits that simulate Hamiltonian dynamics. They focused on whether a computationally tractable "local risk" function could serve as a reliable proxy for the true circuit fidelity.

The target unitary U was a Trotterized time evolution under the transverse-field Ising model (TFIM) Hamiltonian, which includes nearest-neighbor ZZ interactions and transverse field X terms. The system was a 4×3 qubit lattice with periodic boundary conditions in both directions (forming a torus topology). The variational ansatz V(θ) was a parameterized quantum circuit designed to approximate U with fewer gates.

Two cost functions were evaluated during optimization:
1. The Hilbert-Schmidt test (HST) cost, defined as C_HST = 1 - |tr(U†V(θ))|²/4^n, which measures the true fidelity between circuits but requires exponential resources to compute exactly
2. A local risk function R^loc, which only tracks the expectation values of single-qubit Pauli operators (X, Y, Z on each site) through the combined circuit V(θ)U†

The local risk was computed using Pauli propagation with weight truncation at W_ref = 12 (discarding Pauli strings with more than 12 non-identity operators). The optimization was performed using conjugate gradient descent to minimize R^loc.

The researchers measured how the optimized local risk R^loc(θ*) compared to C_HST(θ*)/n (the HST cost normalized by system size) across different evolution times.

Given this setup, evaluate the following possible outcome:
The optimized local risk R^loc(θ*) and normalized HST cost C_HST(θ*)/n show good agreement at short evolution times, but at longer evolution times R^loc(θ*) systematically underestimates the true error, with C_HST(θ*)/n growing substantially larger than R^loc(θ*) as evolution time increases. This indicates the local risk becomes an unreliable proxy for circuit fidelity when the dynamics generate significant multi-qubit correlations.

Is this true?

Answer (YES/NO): NO